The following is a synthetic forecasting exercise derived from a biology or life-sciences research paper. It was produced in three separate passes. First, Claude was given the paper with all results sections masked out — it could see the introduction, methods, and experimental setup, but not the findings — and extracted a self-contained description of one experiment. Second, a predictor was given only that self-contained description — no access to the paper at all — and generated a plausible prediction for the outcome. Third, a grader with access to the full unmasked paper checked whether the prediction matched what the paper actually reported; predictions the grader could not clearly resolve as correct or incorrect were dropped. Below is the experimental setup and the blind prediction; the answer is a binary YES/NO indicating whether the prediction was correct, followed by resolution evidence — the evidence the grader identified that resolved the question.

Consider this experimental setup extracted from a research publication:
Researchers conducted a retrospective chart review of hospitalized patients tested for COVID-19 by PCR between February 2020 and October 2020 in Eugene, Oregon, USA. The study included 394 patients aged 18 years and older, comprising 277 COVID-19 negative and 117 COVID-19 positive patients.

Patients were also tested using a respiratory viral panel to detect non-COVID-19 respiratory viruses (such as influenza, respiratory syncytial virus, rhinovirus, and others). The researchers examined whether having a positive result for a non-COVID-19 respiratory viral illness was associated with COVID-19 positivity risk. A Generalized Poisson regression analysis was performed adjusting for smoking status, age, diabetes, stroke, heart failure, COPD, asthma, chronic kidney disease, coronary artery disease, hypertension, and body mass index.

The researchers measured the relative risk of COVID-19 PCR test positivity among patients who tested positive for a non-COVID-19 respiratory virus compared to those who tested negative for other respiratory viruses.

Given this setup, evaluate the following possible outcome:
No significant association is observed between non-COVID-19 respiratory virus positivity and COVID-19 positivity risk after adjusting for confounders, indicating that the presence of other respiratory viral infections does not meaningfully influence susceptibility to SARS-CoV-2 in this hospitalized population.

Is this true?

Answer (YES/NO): NO